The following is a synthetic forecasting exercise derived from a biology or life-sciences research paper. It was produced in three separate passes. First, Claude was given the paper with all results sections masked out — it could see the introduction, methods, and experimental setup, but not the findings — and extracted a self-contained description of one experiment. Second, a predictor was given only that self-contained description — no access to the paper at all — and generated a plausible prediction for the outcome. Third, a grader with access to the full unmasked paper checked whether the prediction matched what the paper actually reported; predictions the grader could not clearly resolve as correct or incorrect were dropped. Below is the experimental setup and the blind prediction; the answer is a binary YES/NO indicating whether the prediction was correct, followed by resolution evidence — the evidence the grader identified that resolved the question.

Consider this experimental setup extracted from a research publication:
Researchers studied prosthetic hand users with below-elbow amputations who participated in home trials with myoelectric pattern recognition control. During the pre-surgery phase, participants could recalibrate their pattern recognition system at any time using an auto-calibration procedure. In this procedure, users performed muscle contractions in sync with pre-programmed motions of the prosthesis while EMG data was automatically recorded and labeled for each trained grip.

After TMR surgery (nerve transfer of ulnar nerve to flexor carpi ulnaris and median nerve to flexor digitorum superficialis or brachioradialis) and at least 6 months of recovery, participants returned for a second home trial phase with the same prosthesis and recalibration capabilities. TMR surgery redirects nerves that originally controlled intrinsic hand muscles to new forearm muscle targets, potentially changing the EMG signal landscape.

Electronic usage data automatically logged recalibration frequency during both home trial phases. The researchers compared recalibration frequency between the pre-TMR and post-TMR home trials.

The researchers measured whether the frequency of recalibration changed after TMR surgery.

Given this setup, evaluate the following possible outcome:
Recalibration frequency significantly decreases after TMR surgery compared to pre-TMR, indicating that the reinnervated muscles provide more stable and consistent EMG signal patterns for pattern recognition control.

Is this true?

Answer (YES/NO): NO